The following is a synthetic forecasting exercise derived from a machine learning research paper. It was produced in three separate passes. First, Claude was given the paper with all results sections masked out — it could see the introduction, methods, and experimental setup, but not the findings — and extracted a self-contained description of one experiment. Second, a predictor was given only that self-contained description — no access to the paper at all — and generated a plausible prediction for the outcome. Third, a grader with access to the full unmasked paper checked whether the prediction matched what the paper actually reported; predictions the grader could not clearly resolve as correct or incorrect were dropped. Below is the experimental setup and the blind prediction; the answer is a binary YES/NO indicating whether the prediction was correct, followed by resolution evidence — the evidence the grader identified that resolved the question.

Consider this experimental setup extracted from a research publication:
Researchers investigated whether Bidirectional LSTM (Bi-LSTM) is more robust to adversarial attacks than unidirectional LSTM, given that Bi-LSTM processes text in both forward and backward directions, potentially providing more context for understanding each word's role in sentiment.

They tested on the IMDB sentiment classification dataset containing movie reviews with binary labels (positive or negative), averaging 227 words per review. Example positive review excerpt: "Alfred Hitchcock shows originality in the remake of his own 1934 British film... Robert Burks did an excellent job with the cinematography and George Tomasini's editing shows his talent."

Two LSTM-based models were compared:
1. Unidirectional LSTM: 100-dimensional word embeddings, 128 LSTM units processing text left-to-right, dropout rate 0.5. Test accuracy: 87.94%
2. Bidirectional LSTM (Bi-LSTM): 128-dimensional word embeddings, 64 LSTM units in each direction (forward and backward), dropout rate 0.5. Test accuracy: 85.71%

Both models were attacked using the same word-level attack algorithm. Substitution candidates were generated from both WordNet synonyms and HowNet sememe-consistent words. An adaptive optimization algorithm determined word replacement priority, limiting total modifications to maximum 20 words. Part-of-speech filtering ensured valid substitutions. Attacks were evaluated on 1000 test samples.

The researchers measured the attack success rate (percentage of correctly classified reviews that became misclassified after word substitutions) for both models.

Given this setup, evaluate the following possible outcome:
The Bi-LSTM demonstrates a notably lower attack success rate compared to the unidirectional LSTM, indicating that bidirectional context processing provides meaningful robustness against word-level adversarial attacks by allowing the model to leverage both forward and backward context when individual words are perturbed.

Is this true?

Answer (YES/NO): NO